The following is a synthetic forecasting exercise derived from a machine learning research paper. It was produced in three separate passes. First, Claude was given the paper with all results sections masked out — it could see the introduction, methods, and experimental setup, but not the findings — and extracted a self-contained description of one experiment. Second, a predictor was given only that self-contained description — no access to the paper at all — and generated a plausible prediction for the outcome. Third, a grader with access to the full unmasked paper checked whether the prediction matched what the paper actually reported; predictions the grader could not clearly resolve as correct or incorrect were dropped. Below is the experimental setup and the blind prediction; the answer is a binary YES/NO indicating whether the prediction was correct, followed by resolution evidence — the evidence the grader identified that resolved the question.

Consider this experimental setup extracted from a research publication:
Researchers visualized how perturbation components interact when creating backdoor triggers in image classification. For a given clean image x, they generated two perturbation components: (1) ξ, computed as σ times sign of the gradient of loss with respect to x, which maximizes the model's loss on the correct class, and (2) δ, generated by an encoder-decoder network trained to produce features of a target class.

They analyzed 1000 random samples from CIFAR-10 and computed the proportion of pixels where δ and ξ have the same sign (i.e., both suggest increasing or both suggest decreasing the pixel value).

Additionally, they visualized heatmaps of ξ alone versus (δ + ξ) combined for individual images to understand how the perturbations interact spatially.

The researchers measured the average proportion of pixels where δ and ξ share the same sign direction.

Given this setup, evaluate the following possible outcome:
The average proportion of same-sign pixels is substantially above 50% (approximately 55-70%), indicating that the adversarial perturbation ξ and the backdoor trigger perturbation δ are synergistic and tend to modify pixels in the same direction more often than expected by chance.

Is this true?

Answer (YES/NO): NO